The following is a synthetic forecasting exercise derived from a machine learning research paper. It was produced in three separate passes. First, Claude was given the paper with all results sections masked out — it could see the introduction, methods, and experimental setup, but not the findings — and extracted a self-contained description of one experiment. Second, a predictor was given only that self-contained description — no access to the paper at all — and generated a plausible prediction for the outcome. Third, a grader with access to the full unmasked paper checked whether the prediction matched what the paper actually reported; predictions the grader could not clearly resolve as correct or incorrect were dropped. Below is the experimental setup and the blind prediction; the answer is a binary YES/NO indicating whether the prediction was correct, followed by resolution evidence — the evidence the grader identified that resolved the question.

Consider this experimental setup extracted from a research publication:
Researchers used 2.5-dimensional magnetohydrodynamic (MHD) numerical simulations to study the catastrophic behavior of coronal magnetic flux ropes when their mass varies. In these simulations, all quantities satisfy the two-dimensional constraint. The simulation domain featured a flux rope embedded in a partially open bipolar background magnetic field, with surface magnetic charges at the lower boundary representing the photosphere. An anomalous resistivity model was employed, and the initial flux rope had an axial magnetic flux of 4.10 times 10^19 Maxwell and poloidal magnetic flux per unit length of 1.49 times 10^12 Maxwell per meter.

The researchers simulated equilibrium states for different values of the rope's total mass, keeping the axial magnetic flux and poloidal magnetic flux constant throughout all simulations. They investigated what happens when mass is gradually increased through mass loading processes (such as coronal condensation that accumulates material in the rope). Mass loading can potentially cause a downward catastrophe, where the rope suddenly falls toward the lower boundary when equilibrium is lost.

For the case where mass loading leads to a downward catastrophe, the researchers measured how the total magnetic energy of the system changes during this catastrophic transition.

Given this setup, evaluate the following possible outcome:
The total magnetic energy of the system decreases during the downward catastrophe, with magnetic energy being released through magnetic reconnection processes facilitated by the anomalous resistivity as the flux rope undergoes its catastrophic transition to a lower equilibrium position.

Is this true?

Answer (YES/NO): NO